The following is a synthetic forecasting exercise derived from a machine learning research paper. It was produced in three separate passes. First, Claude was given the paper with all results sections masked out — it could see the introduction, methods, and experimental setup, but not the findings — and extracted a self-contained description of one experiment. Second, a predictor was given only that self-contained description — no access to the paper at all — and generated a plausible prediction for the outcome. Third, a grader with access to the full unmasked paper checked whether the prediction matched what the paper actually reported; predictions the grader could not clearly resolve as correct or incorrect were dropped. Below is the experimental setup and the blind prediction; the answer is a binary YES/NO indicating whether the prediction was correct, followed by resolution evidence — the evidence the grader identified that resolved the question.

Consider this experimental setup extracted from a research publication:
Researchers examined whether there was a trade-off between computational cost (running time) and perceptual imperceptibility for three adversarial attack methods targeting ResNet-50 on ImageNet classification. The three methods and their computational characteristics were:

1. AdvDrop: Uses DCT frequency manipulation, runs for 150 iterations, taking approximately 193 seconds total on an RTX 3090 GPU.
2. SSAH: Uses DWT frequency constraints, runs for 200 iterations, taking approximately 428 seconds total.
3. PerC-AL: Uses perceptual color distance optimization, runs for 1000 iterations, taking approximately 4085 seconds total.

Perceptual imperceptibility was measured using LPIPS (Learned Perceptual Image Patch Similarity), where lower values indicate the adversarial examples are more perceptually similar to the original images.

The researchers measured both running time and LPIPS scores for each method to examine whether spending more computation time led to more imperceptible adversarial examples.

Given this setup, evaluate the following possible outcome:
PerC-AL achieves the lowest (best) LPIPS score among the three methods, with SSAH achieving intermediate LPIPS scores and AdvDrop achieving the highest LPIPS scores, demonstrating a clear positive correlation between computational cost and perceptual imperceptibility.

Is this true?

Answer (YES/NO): NO